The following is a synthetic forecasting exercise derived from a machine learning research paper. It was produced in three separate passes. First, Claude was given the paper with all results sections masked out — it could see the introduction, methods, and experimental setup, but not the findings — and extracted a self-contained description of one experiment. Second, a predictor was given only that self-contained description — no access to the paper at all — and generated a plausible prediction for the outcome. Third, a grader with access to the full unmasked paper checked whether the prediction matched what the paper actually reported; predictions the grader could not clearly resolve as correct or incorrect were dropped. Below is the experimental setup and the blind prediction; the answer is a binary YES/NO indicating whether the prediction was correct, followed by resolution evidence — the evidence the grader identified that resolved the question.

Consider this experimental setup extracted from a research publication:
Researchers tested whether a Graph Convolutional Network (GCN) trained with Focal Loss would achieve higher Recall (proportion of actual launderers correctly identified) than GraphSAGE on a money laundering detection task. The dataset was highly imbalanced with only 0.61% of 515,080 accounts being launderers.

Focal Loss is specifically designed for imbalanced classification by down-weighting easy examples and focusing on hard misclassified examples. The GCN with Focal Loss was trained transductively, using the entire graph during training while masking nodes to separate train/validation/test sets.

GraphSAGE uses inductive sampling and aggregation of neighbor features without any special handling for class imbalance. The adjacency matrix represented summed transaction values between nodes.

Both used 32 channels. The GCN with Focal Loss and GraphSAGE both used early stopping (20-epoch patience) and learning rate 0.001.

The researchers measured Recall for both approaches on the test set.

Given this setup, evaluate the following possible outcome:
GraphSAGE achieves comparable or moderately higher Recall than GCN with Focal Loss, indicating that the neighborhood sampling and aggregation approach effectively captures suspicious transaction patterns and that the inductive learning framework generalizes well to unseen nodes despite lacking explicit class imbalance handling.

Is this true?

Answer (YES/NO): NO